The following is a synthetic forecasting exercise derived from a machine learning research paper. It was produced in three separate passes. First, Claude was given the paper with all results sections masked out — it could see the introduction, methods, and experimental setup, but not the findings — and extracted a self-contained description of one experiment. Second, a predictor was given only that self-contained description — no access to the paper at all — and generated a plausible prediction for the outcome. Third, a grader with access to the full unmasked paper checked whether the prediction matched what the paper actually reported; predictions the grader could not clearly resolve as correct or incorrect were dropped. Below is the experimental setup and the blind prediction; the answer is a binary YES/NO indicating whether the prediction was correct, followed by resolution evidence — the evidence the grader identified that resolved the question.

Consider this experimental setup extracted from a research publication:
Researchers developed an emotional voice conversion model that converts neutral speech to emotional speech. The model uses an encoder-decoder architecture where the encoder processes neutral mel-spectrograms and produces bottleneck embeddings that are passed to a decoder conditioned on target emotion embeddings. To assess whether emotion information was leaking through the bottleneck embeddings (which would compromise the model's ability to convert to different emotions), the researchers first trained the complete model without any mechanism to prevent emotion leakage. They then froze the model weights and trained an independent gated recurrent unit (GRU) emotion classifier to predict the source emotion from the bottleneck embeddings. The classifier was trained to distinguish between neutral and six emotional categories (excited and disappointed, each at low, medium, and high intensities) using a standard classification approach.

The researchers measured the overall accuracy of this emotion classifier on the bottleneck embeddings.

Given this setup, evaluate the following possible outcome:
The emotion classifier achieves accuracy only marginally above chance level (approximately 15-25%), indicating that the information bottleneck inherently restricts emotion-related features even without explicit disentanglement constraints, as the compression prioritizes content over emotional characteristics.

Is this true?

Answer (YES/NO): NO